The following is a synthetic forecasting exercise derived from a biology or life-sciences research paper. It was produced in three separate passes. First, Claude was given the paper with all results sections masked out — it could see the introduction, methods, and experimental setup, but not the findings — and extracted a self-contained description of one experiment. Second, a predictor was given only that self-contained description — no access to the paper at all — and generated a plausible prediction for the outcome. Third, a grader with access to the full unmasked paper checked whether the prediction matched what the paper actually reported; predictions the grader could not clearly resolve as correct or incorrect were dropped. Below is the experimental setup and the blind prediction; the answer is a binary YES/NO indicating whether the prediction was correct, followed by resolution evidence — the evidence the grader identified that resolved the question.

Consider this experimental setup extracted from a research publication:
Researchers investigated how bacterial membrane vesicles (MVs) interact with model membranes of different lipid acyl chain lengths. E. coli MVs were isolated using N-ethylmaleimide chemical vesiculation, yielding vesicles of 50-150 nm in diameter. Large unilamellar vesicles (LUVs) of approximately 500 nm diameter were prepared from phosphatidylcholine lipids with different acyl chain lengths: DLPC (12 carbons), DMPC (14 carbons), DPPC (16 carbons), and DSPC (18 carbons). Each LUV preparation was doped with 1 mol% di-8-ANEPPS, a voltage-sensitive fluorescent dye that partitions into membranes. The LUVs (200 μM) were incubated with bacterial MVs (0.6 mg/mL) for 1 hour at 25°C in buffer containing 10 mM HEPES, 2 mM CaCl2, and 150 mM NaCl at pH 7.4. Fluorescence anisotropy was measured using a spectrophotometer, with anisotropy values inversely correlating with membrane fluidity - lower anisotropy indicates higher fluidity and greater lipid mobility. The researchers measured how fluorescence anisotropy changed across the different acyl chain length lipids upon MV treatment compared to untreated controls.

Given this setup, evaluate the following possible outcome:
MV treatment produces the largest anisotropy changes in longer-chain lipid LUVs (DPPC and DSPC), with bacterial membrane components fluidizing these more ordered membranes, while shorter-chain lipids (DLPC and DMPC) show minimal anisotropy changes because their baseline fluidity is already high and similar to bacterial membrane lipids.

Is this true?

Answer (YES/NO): NO